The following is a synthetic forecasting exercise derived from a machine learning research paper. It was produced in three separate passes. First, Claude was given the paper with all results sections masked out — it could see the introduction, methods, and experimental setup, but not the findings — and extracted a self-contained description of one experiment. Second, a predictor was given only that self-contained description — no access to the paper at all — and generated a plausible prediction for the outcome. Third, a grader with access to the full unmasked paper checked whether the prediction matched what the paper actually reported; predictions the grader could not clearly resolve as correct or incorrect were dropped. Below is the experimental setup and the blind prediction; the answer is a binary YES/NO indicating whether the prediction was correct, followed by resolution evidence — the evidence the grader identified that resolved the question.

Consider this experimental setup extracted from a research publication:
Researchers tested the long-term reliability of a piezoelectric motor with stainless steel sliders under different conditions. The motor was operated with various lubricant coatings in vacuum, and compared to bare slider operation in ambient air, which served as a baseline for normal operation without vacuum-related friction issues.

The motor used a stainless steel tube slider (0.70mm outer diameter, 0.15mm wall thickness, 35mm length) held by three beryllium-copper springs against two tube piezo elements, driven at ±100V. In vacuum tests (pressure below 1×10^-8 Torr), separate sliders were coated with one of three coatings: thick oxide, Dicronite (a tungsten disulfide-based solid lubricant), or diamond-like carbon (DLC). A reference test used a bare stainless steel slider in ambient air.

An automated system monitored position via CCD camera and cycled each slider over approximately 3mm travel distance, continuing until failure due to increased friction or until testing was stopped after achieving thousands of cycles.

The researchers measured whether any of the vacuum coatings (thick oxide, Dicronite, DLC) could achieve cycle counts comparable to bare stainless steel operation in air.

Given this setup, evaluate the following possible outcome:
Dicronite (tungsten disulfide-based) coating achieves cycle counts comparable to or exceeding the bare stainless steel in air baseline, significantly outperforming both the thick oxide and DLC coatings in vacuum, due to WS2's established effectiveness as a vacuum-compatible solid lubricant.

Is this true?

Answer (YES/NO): NO